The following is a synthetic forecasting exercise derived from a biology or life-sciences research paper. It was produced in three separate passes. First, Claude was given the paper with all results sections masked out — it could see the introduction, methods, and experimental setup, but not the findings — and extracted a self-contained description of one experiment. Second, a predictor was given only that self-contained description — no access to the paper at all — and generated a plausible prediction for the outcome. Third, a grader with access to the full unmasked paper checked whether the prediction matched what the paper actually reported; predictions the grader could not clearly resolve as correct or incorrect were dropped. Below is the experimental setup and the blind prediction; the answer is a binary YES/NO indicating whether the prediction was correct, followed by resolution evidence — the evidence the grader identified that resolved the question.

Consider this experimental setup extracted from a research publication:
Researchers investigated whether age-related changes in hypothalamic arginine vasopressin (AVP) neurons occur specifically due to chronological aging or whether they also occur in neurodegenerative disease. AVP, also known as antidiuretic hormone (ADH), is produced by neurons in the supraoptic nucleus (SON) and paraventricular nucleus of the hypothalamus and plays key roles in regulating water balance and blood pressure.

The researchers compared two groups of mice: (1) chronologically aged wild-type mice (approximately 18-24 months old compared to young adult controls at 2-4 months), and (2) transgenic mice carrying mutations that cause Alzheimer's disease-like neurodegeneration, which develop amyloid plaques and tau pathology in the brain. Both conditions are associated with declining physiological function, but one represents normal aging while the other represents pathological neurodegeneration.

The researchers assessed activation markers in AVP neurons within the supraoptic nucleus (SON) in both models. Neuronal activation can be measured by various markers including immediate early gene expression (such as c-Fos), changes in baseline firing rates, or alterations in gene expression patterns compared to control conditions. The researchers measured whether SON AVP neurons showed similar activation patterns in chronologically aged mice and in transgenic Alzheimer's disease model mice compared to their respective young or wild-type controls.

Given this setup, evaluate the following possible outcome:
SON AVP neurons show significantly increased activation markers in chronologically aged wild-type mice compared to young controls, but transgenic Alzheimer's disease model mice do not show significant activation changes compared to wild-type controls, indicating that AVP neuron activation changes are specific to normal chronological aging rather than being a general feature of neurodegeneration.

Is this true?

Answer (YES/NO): YES